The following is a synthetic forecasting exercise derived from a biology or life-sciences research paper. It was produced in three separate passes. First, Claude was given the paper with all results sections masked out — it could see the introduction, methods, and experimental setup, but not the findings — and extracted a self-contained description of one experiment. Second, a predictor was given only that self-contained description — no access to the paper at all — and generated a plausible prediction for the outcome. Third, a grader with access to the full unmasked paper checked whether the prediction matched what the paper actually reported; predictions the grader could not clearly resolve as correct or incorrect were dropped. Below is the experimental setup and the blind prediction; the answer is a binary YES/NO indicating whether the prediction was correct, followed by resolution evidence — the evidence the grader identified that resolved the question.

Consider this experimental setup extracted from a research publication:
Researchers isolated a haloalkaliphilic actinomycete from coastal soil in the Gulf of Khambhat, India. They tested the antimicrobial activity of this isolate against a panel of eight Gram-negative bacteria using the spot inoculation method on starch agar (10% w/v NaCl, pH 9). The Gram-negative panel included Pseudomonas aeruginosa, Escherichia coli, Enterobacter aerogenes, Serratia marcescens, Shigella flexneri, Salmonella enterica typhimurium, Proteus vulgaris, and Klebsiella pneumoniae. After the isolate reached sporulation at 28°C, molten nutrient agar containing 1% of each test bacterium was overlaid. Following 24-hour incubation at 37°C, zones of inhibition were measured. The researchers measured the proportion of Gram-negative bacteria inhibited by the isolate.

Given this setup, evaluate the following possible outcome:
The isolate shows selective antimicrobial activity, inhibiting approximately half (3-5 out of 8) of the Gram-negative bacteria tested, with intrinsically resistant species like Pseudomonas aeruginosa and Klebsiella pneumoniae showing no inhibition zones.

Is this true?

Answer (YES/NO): NO